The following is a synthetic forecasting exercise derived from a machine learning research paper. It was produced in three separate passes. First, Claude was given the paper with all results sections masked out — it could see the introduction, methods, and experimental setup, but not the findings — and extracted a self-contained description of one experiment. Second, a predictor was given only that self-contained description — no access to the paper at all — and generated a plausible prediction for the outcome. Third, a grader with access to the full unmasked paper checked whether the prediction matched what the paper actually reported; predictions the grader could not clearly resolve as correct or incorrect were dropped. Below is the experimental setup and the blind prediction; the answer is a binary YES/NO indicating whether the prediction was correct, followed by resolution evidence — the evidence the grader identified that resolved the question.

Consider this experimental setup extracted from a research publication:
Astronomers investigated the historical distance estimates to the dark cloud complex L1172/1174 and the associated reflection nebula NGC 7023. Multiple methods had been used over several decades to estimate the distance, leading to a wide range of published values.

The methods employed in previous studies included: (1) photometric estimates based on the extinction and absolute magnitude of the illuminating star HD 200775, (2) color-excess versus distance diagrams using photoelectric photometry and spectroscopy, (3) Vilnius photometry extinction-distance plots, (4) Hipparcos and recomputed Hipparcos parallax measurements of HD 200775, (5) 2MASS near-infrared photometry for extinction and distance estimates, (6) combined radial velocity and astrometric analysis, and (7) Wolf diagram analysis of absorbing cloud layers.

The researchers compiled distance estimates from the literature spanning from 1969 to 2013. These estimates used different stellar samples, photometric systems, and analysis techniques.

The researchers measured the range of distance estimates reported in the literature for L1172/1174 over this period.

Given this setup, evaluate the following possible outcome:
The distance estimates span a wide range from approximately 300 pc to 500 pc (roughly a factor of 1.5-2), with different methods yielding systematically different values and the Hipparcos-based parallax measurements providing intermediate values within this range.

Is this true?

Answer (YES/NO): NO